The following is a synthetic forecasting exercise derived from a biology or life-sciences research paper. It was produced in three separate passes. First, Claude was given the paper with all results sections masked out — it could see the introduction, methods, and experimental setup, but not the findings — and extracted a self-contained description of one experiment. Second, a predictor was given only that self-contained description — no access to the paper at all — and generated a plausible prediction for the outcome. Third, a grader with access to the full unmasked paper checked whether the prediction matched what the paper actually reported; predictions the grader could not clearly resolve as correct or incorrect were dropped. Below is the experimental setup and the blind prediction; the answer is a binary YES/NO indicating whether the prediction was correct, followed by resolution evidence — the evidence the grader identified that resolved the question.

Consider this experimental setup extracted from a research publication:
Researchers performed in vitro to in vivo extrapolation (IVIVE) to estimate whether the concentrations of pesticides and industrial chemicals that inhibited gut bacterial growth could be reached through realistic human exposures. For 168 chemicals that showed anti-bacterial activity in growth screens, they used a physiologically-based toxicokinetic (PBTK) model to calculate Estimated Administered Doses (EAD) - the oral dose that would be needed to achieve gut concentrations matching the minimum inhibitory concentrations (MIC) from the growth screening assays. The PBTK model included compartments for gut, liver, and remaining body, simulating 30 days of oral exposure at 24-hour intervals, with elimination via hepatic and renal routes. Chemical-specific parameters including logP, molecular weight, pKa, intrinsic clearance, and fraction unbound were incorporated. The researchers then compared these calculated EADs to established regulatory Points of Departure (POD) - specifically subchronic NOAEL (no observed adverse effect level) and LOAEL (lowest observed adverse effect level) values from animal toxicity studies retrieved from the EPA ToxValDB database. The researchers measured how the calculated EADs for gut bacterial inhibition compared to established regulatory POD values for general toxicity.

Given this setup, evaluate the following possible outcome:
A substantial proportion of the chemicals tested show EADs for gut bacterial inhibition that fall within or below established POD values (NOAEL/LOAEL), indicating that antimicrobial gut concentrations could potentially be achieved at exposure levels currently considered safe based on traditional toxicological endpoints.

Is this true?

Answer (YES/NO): YES